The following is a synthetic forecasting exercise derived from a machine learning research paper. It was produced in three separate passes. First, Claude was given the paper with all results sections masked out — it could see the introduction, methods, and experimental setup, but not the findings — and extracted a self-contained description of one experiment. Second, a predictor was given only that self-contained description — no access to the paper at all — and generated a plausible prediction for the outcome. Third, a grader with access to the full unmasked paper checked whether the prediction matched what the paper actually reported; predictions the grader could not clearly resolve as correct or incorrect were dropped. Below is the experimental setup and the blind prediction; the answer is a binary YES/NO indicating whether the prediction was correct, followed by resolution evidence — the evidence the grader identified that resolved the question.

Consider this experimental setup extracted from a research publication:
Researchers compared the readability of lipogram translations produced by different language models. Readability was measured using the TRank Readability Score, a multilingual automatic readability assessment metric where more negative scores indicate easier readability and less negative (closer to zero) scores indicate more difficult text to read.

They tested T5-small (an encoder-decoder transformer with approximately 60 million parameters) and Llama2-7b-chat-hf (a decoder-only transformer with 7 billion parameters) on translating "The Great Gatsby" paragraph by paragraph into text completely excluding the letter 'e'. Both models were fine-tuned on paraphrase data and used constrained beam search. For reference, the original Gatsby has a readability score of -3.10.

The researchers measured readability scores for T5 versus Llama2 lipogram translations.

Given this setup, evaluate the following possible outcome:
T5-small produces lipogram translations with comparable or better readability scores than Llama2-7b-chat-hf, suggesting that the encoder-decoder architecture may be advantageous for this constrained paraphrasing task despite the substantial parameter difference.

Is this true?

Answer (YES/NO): NO